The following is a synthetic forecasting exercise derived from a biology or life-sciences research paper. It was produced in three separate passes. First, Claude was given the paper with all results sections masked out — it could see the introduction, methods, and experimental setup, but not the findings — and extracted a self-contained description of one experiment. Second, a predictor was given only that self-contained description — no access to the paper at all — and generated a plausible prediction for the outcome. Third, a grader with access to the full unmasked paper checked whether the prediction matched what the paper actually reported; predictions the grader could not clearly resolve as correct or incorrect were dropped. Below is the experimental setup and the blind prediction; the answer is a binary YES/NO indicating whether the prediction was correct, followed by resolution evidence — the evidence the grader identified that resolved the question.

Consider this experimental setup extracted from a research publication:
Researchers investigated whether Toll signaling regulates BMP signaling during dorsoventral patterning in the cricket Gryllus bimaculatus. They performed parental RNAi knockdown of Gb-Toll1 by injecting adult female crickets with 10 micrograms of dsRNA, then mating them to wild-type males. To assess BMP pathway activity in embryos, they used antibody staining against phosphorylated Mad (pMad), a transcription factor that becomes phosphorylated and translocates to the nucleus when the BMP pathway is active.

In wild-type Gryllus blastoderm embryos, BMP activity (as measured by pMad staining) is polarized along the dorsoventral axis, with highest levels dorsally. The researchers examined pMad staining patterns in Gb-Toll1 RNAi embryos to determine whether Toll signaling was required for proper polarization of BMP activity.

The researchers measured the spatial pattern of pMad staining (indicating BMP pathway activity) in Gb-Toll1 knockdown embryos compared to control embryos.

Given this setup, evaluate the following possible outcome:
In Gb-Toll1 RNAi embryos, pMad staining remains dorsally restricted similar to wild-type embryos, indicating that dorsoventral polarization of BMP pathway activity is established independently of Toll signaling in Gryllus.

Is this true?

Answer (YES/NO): NO